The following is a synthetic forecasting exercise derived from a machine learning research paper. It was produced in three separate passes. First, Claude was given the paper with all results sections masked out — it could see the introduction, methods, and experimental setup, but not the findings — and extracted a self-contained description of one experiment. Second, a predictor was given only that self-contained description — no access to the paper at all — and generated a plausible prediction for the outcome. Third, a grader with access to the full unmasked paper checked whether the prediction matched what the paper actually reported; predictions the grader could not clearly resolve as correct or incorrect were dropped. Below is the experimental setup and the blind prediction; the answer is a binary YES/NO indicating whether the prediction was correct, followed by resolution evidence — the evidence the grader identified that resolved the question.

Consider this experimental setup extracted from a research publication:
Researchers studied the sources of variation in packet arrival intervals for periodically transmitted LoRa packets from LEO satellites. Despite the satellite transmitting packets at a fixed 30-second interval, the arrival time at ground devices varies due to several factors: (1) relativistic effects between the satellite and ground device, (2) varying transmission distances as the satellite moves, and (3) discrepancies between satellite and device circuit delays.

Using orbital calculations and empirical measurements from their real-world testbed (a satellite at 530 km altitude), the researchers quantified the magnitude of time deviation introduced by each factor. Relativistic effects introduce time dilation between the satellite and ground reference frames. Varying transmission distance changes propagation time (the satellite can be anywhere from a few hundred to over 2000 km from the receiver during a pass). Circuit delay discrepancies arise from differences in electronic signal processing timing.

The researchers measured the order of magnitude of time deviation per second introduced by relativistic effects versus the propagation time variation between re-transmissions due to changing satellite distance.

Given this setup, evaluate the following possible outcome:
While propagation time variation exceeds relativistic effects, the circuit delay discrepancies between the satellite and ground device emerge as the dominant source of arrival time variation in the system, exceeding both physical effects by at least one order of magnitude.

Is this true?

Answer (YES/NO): NO